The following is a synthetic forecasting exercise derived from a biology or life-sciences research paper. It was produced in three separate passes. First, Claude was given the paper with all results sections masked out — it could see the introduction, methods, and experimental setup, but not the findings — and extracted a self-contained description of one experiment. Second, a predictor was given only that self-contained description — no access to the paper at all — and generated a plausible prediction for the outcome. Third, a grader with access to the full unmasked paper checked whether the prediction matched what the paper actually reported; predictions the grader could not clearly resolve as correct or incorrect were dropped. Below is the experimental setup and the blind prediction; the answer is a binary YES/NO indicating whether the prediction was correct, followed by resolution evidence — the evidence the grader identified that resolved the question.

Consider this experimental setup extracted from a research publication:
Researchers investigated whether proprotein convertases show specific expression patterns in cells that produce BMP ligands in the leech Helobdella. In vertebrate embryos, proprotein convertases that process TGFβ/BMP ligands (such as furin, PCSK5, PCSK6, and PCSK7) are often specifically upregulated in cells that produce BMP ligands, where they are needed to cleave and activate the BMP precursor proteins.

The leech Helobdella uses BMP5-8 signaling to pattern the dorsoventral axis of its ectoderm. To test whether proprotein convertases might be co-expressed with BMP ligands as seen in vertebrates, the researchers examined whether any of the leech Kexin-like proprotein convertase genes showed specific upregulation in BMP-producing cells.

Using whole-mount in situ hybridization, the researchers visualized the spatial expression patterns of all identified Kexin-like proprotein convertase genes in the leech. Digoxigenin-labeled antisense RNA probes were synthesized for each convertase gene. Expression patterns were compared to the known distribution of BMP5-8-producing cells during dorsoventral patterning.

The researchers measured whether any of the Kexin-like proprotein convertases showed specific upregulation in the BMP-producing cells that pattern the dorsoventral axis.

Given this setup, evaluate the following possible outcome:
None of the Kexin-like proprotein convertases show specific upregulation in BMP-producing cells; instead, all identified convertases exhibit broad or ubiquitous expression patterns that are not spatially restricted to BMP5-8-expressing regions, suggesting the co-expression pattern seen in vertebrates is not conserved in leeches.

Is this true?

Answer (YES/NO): YES